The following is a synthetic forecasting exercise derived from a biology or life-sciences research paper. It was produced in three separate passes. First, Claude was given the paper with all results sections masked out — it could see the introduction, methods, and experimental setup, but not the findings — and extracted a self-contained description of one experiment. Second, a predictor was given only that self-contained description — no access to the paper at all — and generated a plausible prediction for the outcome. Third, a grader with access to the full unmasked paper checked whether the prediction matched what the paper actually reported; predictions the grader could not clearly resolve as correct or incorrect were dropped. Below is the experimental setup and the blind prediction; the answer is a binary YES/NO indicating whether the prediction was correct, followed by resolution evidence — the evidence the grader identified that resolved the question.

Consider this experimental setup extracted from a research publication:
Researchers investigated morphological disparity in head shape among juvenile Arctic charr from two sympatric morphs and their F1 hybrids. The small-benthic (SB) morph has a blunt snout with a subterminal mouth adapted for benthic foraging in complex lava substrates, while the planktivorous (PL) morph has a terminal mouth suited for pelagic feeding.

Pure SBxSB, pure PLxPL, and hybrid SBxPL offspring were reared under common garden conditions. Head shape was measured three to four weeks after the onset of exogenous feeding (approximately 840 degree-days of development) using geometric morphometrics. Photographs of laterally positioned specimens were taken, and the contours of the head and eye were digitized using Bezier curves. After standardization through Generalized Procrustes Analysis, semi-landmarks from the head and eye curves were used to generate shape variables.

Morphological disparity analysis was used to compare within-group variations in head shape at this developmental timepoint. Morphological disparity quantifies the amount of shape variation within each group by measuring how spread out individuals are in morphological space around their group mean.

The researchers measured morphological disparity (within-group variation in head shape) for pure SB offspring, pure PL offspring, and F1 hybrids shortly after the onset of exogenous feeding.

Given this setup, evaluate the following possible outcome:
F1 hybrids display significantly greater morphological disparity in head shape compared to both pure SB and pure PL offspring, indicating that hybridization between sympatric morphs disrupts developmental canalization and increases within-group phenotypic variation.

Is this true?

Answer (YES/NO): NO